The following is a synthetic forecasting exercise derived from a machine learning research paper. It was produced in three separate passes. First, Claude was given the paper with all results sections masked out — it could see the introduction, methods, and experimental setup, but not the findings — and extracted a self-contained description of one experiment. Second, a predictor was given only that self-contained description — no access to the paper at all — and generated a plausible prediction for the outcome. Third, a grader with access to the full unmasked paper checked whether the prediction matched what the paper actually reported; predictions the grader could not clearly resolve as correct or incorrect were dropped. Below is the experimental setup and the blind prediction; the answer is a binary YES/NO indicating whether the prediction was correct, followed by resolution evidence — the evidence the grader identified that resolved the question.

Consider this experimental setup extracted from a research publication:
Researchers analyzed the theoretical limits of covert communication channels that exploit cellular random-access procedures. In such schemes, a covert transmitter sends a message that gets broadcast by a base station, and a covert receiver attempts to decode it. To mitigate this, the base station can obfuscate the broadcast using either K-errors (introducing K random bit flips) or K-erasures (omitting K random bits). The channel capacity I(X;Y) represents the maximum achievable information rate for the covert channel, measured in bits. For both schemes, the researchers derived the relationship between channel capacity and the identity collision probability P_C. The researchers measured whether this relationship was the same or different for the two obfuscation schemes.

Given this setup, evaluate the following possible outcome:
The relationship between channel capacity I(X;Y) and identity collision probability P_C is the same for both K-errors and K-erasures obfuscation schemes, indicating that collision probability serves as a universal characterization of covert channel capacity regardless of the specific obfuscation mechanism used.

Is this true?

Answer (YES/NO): YES